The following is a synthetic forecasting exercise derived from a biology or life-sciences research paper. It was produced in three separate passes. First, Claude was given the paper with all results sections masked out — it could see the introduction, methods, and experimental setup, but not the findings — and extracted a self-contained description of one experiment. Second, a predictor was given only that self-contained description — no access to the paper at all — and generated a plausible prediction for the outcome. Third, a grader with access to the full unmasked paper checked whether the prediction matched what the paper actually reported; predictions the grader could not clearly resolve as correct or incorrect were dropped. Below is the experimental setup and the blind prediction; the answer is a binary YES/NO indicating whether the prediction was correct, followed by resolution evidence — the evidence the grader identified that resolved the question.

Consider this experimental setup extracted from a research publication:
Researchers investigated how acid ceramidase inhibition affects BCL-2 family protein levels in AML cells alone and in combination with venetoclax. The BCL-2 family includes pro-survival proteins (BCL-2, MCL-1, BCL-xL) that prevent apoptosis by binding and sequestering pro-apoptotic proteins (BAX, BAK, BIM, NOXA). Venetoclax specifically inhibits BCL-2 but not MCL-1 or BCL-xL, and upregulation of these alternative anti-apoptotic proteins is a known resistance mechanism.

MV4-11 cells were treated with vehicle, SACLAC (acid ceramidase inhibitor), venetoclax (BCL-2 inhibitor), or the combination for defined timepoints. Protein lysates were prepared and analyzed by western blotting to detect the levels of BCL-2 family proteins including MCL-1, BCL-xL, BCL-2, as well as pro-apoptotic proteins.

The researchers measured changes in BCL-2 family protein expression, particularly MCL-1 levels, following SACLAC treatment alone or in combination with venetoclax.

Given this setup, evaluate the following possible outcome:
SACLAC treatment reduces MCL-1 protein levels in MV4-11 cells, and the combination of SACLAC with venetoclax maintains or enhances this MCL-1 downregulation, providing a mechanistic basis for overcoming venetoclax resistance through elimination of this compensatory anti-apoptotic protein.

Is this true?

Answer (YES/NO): NO